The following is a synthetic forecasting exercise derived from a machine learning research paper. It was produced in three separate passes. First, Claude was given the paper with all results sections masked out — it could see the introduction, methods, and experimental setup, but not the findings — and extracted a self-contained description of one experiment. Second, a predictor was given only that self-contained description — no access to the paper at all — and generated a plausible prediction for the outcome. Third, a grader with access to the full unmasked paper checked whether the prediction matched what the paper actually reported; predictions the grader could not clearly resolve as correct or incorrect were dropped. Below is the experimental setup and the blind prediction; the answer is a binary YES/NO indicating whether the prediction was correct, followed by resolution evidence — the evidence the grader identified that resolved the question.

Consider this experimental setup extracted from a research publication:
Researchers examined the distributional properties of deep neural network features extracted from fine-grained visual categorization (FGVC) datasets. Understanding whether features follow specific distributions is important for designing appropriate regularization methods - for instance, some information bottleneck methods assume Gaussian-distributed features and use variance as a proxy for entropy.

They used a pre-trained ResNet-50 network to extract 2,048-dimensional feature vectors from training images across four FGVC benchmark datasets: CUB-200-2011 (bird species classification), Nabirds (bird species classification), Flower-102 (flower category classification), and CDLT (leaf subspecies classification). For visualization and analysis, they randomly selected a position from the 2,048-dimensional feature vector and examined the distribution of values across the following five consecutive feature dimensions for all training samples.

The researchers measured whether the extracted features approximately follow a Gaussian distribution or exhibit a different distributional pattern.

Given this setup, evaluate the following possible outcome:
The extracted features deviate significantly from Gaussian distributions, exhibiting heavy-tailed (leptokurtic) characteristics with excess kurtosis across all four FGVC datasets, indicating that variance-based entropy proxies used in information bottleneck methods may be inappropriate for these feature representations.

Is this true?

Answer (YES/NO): NO